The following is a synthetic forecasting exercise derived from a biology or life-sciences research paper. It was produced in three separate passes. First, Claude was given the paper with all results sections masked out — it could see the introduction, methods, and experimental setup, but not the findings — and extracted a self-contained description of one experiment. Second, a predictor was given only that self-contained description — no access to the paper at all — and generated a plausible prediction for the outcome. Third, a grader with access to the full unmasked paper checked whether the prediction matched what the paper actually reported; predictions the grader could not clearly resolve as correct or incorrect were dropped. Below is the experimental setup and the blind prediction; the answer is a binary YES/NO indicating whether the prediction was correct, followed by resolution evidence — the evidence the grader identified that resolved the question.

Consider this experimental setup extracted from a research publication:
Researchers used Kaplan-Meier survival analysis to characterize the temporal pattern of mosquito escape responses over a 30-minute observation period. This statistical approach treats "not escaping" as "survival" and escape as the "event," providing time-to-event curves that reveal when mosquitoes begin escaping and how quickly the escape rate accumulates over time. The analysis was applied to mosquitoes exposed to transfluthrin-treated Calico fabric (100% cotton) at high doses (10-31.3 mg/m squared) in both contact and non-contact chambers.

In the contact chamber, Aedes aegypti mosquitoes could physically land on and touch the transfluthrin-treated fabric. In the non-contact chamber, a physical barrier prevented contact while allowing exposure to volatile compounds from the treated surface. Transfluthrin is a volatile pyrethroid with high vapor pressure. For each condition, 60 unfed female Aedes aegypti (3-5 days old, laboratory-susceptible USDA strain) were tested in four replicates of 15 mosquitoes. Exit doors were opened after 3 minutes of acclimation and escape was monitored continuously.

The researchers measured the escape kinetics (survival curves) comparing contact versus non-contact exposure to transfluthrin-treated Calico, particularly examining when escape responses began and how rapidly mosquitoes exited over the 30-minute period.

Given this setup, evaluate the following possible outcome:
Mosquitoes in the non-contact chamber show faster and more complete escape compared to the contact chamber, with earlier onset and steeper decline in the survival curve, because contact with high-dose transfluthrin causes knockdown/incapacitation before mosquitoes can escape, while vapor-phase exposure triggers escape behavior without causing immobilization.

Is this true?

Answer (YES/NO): YES